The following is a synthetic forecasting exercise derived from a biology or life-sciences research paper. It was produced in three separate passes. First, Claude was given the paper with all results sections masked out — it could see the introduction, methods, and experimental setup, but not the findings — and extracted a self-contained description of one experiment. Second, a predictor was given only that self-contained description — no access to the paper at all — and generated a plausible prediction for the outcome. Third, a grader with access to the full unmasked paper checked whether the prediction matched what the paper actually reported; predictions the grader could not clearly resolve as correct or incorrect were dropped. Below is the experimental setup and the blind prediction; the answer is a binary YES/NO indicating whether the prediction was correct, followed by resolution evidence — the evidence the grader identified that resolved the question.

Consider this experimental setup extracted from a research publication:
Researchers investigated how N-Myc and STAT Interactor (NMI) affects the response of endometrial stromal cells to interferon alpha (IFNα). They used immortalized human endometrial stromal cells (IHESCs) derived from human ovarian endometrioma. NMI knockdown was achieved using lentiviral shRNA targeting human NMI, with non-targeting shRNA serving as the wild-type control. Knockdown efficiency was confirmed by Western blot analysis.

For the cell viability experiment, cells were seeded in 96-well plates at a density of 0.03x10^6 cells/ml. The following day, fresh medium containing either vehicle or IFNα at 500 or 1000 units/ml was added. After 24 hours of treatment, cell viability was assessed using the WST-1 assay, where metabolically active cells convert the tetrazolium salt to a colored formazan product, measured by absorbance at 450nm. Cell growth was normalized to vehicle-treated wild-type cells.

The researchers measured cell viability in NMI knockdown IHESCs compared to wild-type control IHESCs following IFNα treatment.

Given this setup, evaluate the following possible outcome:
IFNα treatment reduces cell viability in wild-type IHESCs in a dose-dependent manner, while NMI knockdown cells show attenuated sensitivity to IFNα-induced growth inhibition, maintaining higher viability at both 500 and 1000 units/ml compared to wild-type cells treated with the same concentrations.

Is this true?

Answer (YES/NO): YES